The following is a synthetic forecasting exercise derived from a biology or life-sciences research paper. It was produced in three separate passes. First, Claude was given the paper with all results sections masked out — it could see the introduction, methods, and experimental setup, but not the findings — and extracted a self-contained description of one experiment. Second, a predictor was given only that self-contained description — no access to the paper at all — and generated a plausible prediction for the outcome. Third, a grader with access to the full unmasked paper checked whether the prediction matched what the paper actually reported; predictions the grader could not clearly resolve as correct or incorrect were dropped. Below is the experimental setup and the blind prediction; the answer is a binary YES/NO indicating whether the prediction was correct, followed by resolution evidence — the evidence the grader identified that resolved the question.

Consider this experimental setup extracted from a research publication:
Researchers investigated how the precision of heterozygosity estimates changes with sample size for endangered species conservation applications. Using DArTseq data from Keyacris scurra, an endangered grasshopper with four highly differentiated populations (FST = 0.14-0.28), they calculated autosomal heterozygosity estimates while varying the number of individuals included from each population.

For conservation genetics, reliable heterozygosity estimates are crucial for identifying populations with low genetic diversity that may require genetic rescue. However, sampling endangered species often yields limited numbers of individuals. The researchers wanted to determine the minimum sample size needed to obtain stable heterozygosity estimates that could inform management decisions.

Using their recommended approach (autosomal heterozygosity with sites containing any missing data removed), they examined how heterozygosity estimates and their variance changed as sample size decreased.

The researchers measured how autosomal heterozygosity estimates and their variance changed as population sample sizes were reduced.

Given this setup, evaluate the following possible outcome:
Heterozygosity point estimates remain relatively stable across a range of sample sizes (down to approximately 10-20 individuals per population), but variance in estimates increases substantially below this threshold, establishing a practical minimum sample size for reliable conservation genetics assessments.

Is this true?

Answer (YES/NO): NO